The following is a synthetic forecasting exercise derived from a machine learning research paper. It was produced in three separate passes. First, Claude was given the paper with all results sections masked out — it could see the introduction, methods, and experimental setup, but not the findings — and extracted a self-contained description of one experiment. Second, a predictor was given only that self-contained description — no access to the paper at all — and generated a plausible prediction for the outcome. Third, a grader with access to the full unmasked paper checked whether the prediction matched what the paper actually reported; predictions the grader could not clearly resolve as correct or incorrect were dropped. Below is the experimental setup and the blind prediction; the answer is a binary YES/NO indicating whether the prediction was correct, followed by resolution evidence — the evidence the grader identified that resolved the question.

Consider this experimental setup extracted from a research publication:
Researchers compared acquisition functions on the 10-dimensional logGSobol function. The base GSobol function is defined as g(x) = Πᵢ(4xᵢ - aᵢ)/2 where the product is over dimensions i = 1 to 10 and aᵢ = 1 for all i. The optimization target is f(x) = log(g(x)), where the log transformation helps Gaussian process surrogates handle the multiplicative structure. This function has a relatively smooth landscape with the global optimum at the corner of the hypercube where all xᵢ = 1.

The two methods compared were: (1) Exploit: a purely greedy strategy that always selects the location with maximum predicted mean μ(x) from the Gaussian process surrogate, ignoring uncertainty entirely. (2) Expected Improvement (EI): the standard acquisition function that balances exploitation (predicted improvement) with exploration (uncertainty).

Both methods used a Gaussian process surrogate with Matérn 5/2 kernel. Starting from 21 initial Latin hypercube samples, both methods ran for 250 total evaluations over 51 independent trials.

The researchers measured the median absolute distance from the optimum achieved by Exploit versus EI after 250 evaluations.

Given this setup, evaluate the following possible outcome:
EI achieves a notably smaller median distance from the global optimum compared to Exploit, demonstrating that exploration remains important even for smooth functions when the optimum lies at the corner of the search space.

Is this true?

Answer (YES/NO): NO